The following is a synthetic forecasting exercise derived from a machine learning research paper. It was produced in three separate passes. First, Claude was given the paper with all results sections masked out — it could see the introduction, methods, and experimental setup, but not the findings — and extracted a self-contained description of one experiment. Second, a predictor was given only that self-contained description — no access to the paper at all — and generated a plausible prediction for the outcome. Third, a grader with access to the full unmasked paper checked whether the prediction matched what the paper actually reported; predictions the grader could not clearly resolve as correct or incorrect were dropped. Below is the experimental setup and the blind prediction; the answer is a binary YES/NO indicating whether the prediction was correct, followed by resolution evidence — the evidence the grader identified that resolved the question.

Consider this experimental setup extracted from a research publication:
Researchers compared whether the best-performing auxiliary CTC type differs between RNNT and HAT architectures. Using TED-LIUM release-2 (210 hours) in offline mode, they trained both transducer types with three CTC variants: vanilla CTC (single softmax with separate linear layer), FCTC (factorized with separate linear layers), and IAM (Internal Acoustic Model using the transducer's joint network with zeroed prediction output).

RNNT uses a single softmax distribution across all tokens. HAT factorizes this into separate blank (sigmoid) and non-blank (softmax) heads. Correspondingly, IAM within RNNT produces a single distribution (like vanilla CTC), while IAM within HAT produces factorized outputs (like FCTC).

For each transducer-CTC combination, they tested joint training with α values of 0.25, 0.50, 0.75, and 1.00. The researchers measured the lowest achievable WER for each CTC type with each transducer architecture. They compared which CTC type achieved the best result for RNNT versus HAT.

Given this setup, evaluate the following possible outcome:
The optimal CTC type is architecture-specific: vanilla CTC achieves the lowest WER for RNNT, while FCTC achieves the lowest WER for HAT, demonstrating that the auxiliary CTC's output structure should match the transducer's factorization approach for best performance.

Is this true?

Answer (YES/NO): NO